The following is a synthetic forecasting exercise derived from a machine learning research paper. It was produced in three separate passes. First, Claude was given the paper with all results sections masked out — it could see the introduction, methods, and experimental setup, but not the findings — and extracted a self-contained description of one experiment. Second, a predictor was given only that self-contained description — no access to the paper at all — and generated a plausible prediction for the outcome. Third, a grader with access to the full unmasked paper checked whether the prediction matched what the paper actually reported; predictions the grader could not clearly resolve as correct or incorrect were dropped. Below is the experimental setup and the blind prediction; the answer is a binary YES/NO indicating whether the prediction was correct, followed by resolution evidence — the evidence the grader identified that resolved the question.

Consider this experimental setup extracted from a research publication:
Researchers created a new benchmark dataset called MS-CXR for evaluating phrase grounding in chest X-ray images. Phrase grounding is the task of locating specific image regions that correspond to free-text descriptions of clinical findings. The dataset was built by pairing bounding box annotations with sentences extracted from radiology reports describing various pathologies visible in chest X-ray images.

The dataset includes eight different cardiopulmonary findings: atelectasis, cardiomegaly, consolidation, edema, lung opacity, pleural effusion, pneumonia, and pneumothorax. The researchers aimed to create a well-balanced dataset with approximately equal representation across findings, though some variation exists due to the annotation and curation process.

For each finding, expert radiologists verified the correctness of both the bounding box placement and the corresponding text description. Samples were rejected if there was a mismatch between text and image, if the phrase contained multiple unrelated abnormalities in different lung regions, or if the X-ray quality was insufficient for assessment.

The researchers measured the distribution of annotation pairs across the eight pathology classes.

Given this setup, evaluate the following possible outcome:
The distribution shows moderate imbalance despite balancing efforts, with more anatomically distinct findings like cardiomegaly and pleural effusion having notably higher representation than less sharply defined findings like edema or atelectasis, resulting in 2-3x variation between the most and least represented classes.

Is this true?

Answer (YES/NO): NO